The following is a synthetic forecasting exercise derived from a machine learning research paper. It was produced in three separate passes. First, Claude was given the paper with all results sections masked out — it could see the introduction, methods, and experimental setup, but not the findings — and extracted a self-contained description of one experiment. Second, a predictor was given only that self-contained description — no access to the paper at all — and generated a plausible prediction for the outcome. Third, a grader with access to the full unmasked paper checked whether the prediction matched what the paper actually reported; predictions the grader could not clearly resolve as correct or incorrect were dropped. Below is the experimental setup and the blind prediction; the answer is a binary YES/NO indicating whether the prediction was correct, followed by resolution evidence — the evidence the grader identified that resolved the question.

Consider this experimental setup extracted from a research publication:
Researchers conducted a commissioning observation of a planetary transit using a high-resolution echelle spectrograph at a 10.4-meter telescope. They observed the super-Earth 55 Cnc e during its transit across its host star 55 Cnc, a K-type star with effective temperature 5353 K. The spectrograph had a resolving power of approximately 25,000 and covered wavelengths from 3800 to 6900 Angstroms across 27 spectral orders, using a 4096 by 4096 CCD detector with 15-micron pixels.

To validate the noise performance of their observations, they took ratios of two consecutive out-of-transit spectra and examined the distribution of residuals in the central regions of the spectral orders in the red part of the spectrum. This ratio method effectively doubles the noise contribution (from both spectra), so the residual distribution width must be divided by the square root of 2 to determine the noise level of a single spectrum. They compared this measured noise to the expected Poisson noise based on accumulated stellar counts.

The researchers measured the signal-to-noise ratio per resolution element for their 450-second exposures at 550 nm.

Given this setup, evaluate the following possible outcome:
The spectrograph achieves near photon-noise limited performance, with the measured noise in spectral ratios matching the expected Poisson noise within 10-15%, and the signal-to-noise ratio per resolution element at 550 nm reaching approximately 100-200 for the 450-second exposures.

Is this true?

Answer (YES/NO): NO